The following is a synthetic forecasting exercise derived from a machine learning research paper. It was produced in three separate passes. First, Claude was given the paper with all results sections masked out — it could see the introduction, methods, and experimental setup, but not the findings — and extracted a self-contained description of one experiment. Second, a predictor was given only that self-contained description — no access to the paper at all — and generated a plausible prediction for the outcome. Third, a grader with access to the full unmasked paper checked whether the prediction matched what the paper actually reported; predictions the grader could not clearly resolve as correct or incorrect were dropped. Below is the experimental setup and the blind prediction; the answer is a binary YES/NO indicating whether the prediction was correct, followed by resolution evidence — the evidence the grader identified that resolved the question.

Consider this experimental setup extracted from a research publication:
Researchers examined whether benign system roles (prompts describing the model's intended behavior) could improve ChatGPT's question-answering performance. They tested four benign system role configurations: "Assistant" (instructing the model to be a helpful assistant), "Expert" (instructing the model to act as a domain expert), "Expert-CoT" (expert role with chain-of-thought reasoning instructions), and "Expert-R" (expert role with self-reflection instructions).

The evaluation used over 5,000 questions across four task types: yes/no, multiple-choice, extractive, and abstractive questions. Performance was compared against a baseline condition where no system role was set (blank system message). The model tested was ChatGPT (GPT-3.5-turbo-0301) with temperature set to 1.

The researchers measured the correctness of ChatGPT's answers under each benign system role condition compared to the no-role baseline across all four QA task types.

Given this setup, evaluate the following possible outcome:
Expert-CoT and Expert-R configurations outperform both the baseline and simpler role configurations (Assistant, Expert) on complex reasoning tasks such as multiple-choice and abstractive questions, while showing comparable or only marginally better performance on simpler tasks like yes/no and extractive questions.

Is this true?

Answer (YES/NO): NO